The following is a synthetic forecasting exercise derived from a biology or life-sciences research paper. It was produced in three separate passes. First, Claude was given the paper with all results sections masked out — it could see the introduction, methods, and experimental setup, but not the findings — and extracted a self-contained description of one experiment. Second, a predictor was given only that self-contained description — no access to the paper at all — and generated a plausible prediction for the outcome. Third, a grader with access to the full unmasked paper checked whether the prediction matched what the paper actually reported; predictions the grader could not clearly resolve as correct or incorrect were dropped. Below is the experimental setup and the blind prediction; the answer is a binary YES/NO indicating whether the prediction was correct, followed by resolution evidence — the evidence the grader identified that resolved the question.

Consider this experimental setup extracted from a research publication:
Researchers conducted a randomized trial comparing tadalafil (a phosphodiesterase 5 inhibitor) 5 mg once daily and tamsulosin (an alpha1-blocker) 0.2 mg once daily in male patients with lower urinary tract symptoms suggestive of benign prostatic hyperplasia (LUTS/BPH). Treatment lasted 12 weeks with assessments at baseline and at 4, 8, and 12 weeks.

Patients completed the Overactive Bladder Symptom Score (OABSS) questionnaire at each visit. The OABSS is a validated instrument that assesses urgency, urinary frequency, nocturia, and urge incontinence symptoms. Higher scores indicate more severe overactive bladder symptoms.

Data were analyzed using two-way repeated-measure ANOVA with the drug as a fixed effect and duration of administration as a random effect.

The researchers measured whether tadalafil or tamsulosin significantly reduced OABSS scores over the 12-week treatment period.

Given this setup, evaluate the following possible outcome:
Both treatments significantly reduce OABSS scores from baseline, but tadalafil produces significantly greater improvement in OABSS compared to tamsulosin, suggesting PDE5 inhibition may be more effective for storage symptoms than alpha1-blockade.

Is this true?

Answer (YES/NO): NO